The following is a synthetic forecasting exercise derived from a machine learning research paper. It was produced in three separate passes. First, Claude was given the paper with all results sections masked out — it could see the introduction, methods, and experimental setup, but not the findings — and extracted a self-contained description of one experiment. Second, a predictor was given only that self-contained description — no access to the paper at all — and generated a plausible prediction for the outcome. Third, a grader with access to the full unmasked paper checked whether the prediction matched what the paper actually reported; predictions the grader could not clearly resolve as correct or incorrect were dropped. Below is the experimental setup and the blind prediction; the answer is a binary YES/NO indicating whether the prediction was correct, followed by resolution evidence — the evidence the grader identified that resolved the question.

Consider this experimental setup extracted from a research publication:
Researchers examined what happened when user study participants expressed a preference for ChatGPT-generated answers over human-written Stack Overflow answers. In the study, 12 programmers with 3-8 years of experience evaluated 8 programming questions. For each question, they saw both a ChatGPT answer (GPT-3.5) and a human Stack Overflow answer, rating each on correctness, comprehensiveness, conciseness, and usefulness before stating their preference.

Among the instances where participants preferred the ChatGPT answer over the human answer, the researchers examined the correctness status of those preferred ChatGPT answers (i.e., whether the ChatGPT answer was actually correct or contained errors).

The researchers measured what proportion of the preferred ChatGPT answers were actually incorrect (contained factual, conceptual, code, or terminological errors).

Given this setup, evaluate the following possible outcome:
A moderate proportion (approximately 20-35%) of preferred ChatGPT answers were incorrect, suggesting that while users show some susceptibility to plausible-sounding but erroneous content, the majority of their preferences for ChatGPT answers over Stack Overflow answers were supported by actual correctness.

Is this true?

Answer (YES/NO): NO